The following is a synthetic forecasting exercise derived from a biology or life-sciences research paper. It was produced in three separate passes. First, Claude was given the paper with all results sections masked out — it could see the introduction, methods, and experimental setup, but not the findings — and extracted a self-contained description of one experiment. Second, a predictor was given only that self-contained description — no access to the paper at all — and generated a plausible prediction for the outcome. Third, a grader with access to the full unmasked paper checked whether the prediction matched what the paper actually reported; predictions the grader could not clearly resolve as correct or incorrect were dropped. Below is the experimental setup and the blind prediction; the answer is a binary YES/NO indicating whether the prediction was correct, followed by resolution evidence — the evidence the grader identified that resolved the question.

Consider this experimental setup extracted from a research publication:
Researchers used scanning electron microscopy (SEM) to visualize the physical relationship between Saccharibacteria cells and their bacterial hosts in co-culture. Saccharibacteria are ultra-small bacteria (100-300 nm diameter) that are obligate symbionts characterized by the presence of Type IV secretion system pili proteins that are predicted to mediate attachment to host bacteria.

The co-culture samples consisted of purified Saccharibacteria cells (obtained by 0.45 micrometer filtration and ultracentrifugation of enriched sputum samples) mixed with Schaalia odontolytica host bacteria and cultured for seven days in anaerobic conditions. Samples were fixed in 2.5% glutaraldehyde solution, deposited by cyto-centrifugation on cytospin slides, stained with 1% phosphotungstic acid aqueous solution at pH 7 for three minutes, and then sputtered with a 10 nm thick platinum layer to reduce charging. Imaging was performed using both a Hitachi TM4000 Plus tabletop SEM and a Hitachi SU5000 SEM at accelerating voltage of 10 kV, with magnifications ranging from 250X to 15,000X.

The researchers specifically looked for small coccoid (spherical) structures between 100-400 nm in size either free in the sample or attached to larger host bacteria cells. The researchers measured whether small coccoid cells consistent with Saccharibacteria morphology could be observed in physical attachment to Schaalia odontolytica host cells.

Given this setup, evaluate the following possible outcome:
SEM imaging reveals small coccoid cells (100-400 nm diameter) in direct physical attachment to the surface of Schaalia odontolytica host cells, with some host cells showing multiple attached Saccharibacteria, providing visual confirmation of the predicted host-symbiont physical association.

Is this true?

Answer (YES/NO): NO